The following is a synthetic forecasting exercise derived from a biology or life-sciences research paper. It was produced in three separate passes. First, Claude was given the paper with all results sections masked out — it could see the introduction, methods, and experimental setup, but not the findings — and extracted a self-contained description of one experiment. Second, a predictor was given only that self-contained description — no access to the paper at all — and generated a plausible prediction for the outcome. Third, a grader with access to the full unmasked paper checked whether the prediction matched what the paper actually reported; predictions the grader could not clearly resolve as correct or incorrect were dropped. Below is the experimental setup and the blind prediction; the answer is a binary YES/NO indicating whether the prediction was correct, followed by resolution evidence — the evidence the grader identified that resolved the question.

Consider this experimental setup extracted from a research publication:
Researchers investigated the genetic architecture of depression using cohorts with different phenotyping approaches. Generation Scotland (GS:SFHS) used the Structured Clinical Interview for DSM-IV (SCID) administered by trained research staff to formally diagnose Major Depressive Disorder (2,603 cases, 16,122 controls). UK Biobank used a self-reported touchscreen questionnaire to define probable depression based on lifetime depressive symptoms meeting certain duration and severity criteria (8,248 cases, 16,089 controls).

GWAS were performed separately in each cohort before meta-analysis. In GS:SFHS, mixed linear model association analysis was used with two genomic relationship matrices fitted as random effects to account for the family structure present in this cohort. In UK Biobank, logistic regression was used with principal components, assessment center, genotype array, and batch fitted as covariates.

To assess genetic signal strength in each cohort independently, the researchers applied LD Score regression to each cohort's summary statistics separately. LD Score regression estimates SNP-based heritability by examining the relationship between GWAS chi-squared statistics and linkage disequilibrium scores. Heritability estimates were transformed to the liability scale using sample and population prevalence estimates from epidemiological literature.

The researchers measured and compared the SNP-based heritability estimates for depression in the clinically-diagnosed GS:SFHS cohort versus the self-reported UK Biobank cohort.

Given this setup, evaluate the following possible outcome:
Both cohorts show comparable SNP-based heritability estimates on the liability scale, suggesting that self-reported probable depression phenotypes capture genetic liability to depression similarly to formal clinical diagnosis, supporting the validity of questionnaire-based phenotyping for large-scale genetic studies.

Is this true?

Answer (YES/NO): NO